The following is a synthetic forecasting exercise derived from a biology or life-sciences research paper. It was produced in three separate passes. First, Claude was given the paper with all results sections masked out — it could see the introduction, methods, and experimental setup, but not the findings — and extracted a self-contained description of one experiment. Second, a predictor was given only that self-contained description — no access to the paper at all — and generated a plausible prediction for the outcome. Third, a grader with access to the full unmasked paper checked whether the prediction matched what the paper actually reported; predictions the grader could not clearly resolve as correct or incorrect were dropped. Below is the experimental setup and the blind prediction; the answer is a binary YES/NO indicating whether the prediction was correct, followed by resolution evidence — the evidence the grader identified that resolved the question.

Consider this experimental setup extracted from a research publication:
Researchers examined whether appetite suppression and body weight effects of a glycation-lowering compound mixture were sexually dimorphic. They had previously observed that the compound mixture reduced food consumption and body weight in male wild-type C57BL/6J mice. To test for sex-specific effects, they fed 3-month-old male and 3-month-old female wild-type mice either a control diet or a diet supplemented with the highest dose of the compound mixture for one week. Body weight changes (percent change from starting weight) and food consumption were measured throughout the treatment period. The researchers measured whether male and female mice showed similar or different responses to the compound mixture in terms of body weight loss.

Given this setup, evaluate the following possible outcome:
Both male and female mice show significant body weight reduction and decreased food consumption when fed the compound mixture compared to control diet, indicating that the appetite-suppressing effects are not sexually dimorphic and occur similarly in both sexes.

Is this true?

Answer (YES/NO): YES